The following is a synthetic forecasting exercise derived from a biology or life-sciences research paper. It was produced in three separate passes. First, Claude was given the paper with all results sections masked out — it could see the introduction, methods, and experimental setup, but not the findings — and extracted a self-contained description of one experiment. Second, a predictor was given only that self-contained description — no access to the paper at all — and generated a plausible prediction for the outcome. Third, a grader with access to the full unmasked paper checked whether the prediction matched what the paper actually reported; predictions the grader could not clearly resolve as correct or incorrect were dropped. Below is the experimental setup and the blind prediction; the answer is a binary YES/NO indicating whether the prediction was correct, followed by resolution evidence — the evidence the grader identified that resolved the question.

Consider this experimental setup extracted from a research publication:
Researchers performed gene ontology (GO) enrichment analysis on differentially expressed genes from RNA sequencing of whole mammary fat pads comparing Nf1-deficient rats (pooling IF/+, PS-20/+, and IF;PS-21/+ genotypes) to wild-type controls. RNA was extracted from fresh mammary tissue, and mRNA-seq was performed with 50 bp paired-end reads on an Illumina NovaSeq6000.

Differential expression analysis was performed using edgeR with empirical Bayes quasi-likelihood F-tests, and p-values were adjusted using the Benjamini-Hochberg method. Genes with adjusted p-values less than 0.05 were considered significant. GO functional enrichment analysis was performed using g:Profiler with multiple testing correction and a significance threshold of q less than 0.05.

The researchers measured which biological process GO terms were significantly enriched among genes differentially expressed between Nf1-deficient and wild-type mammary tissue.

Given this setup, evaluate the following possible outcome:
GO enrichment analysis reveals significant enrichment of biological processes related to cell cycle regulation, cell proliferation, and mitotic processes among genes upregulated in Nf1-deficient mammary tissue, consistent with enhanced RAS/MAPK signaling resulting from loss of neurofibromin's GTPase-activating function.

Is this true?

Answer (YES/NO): NO